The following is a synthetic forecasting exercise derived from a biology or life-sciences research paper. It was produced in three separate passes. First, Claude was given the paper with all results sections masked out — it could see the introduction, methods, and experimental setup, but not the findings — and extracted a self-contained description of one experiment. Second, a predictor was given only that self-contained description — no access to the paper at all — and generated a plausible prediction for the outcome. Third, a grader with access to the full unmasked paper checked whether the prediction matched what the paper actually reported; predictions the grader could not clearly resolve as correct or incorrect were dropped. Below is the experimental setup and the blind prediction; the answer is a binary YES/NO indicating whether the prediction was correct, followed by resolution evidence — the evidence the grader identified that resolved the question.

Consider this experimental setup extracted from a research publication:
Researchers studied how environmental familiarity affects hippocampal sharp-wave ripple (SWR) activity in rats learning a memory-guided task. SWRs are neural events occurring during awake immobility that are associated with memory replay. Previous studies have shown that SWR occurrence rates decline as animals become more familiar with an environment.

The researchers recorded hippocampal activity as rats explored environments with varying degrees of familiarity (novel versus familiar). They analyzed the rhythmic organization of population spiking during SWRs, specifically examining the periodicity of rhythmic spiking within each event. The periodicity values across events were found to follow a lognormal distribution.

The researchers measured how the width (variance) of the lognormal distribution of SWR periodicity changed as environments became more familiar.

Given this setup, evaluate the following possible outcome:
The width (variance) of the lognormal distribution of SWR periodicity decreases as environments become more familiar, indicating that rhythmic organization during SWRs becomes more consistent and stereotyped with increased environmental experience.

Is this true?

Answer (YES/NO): NO